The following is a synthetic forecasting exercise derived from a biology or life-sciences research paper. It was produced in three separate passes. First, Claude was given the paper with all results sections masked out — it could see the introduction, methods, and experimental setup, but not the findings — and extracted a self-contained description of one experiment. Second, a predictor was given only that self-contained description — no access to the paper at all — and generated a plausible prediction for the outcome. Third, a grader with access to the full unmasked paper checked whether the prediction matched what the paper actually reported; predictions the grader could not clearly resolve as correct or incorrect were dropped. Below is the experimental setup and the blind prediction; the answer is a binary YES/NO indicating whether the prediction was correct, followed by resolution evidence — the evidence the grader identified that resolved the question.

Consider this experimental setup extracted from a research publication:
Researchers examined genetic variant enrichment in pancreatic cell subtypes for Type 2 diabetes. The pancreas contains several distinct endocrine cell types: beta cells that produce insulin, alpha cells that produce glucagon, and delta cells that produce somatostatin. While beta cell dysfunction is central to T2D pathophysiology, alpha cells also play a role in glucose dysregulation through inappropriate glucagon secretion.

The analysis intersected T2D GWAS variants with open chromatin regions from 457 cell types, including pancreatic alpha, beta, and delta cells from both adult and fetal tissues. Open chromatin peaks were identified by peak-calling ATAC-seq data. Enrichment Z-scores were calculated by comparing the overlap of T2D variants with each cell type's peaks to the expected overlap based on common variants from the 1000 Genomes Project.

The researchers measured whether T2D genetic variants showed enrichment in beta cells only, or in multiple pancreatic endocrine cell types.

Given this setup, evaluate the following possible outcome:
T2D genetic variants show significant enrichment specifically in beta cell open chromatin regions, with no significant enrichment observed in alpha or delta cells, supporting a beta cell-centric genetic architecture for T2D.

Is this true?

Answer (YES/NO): NO